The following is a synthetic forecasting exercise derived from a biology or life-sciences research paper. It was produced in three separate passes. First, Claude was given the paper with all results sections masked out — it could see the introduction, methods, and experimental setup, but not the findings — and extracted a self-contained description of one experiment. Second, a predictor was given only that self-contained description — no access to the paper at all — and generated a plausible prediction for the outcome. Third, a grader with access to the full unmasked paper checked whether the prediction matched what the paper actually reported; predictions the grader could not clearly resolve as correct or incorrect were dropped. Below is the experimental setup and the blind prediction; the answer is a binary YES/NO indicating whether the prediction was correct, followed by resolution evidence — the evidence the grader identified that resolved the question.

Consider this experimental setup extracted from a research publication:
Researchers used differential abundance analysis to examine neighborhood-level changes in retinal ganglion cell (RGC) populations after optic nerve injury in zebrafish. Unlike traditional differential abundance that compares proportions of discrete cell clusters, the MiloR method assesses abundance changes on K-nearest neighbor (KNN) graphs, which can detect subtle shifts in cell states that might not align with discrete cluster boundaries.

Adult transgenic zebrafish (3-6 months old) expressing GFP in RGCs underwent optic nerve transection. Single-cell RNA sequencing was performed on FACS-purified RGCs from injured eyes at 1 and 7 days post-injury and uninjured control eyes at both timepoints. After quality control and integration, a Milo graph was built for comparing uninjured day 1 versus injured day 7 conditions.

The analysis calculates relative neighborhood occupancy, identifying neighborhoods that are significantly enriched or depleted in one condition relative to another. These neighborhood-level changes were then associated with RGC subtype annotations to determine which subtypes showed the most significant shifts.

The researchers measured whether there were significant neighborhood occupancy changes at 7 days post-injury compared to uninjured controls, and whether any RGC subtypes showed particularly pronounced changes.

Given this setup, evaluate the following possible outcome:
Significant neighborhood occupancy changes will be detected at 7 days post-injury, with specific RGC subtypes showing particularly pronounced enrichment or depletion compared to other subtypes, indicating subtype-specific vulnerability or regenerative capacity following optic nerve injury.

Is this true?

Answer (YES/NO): YES